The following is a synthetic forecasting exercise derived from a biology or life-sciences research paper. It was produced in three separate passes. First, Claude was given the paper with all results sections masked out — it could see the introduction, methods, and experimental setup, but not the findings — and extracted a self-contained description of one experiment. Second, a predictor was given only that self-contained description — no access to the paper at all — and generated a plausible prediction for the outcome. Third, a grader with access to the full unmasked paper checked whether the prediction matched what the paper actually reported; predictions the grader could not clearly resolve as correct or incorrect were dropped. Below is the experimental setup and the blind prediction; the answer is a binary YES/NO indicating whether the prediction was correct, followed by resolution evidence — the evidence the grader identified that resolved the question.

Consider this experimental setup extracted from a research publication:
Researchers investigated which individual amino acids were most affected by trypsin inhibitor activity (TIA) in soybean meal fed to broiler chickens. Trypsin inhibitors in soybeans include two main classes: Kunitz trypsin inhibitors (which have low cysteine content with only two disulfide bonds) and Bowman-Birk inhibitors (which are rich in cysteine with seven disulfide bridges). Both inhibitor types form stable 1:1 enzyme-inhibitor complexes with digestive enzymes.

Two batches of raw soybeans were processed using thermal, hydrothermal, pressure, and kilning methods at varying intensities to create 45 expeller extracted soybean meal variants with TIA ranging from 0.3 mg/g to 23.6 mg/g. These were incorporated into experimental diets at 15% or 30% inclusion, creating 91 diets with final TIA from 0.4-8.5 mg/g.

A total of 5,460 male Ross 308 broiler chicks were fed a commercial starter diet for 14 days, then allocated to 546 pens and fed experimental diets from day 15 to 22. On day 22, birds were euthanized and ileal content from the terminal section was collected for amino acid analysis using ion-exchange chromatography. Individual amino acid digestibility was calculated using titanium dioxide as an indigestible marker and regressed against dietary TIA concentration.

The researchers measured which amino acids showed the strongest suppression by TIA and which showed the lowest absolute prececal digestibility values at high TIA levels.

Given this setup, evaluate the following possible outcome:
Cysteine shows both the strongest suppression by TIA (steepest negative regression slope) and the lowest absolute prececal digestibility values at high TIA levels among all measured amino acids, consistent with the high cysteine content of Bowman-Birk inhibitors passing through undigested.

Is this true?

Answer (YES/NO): YES